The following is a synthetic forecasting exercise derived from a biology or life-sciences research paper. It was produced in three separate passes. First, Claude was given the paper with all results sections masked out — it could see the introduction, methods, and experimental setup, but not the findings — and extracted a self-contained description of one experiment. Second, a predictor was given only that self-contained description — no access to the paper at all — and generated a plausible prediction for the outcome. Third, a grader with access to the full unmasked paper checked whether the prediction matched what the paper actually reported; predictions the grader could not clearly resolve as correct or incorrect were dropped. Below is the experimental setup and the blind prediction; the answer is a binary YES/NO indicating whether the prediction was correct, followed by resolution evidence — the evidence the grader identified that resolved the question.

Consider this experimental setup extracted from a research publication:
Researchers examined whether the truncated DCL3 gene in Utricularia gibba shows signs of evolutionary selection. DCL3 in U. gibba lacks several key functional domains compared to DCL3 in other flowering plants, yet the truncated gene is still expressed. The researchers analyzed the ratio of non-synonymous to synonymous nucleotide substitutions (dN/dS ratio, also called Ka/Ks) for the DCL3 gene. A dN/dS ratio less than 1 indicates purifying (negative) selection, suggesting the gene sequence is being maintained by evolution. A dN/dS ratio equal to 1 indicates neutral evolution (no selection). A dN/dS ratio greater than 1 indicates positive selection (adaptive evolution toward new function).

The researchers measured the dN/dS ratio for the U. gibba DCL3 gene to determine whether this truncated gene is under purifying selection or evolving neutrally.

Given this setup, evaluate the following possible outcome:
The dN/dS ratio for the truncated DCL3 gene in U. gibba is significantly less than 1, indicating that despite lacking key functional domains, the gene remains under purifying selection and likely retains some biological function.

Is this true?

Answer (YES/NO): YES